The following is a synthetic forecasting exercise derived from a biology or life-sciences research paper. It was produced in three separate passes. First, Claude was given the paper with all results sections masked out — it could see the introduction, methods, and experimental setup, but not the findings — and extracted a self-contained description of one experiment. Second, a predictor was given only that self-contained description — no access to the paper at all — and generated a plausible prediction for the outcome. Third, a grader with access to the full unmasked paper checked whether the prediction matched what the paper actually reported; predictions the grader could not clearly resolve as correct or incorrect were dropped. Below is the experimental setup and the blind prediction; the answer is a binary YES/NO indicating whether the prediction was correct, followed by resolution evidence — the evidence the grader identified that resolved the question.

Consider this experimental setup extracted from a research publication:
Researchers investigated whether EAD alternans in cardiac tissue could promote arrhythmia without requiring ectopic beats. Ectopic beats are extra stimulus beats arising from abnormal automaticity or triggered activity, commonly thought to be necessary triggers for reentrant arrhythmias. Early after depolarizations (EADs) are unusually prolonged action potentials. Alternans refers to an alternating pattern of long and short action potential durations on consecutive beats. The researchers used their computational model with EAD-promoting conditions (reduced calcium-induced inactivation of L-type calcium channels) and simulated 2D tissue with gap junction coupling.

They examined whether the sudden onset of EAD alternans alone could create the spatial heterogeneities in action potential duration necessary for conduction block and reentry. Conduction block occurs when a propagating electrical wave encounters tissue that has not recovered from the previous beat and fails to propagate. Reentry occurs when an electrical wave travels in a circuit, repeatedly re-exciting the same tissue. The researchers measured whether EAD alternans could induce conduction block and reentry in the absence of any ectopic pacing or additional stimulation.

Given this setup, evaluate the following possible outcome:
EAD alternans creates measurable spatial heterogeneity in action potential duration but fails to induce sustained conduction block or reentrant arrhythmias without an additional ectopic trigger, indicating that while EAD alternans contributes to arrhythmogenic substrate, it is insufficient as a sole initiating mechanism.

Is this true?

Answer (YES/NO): NO